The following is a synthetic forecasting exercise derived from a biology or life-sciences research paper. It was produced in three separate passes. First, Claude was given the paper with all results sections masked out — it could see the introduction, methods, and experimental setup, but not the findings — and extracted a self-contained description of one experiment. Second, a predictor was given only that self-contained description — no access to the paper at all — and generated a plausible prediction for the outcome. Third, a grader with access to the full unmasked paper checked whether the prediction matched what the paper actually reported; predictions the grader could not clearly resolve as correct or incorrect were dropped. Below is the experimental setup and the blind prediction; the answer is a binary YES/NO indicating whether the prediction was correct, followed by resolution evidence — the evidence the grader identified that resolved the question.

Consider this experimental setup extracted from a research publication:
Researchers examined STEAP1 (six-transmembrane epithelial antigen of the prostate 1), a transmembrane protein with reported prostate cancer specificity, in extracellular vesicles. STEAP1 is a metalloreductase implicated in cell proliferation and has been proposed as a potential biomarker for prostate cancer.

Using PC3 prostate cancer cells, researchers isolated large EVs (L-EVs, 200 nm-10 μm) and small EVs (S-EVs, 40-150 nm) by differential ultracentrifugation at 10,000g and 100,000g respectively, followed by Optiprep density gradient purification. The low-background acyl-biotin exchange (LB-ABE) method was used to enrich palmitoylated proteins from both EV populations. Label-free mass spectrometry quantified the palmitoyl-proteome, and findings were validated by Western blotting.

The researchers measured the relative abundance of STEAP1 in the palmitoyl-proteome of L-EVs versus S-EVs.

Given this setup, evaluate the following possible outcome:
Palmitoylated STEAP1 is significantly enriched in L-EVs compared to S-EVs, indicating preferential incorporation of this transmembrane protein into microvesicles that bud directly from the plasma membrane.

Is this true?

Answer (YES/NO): NO